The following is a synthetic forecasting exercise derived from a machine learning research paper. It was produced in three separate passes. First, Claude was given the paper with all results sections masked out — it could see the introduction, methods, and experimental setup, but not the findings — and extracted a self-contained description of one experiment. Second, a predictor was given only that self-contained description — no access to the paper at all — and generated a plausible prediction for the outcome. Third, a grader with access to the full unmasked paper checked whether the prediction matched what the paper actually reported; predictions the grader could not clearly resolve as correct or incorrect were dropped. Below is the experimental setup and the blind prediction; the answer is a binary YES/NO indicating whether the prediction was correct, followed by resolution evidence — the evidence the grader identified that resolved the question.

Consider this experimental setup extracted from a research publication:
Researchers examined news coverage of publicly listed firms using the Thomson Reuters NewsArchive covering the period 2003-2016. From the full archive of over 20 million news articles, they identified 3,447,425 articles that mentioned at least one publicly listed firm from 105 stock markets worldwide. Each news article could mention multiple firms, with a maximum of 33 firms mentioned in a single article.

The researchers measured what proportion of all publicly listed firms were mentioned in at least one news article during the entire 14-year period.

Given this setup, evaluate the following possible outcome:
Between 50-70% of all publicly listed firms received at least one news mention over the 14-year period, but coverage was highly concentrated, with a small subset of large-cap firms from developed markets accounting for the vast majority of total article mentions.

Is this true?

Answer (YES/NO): NO